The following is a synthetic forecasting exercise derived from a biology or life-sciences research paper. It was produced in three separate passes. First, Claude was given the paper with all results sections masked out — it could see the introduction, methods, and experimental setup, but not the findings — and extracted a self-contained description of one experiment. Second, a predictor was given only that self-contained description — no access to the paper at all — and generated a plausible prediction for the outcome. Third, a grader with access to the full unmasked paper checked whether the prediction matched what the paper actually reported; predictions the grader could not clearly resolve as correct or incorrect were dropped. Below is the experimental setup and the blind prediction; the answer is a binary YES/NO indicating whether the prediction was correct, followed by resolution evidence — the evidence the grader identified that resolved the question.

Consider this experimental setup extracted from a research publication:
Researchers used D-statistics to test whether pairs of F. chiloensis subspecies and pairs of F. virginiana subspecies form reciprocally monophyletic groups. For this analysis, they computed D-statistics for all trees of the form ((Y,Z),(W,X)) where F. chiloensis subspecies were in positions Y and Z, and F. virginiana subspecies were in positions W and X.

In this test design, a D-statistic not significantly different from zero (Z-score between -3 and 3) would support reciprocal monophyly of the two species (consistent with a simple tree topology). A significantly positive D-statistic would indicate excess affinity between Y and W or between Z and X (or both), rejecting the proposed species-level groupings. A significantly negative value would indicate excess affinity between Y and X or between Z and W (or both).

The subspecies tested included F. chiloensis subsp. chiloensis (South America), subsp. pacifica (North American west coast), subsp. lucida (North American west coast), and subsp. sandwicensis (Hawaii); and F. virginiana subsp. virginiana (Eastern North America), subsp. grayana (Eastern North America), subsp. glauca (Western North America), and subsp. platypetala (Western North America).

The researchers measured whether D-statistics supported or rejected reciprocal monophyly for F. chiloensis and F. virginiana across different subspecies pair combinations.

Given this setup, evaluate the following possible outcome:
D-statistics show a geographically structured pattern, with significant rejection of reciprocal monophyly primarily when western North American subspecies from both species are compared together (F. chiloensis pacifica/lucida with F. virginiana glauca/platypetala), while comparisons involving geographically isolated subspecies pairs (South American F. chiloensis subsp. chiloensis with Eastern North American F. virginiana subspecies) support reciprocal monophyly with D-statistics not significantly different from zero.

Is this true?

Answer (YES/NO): NO